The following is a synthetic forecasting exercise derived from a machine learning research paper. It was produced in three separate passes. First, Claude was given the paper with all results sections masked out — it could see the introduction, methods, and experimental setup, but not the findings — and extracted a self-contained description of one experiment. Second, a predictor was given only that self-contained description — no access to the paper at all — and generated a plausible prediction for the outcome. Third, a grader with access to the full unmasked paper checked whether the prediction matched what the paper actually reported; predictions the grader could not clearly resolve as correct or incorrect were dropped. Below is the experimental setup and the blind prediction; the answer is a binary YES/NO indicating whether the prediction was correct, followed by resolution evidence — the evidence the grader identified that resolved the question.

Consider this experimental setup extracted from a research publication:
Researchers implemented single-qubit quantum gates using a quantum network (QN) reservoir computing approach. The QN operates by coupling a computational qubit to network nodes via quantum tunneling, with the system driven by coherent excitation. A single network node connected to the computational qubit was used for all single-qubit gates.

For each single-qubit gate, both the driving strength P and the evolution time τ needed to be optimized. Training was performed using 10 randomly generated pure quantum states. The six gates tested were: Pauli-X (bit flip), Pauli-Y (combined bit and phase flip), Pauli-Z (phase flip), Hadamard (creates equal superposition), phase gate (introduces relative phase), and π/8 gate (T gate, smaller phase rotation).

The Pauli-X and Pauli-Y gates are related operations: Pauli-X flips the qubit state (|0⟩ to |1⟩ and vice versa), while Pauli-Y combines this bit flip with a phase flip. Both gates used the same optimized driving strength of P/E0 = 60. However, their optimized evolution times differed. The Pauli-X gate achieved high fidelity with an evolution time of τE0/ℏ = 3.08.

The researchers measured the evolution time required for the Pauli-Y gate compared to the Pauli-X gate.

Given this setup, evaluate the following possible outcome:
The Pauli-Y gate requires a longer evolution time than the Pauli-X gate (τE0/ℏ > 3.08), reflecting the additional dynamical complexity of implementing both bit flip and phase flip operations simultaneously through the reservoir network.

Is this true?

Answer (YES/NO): YES